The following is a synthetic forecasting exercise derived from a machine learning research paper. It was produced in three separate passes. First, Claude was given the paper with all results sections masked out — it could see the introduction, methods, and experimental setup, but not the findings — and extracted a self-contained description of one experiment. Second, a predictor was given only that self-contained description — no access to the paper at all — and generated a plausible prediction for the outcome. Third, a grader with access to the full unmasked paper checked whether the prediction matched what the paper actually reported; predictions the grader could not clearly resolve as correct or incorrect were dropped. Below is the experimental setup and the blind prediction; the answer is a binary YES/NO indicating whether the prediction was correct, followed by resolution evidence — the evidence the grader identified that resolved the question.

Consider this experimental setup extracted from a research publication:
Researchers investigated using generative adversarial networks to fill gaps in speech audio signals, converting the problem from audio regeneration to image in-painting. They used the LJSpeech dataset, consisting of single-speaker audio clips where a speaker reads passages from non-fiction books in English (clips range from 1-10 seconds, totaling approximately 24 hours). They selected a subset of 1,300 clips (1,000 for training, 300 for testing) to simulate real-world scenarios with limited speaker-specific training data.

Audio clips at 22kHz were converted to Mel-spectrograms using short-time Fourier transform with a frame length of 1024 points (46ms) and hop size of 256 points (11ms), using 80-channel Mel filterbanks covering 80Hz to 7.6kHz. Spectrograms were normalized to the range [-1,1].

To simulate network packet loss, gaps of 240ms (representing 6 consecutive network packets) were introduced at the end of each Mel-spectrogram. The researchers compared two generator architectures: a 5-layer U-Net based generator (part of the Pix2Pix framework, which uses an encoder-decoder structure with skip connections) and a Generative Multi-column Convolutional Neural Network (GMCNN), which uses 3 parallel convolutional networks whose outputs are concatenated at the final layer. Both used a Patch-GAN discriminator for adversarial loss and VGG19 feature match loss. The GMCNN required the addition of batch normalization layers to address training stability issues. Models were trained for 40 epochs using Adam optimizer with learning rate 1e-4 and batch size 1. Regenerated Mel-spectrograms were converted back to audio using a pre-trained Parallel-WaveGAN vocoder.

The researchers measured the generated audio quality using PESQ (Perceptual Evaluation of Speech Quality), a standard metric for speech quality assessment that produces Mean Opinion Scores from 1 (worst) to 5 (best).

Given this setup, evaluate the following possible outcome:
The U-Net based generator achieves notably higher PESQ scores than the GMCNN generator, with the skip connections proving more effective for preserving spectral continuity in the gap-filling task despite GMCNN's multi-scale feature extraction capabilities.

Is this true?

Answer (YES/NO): YES